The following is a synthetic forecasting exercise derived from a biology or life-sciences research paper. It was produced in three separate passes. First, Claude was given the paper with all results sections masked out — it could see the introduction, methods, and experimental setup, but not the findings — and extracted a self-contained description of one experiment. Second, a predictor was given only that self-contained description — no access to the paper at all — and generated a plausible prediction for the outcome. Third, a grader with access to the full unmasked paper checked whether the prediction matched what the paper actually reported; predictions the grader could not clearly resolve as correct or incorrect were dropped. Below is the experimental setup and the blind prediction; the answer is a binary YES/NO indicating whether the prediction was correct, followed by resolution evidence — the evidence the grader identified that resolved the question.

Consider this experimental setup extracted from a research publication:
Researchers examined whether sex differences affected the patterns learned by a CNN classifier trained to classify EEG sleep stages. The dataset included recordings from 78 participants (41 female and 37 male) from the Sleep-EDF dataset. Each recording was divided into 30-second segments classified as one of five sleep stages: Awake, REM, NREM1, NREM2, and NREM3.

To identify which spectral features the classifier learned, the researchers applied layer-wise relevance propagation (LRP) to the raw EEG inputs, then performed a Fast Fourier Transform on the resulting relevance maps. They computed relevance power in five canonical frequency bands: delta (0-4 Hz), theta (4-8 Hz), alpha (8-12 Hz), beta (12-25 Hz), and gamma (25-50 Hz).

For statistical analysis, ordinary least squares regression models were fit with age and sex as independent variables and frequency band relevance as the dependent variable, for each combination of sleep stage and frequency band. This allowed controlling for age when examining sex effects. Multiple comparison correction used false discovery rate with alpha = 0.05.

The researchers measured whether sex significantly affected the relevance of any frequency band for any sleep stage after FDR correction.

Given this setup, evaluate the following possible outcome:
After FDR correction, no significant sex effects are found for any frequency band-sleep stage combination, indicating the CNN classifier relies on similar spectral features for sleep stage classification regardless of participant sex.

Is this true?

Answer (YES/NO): NO